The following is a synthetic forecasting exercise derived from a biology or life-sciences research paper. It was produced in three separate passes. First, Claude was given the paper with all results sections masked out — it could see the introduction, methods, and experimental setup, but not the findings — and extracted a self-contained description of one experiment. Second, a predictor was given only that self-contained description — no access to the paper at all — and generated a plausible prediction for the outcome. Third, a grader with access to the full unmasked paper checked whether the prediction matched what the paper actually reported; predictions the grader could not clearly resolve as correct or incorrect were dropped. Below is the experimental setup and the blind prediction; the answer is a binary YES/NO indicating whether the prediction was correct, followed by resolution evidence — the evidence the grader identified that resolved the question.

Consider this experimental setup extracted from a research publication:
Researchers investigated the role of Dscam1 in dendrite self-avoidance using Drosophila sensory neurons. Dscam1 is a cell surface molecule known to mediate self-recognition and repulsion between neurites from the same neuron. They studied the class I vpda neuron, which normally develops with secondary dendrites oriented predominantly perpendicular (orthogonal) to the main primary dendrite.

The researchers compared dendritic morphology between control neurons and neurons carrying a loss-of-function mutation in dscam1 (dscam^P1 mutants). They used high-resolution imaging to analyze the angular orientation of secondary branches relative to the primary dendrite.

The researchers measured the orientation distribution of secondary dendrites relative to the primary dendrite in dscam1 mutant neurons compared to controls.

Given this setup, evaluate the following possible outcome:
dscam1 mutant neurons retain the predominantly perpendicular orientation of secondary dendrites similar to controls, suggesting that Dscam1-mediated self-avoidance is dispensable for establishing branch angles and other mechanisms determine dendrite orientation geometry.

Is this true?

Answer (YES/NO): NO